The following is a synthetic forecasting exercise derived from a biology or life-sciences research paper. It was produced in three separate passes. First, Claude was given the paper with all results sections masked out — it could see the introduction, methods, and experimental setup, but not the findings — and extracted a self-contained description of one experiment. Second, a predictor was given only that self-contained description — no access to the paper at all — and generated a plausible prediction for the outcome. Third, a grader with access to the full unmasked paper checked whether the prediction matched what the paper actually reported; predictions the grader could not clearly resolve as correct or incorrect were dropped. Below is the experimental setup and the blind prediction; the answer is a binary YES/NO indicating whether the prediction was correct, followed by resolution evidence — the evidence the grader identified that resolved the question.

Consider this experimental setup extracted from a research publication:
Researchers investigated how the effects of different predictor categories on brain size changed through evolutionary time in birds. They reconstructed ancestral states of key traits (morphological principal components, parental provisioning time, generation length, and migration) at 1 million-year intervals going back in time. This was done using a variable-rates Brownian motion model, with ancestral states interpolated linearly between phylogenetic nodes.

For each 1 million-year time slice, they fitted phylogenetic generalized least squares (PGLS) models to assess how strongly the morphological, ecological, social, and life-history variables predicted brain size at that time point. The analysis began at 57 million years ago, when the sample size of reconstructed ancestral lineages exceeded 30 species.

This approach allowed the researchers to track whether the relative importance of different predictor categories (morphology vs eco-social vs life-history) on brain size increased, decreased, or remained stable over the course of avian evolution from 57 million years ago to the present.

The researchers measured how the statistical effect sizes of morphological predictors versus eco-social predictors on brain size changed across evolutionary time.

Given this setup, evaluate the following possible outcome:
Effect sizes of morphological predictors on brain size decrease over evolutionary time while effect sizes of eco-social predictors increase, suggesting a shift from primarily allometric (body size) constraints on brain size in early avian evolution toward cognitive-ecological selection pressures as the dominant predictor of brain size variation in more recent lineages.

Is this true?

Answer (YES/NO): NO